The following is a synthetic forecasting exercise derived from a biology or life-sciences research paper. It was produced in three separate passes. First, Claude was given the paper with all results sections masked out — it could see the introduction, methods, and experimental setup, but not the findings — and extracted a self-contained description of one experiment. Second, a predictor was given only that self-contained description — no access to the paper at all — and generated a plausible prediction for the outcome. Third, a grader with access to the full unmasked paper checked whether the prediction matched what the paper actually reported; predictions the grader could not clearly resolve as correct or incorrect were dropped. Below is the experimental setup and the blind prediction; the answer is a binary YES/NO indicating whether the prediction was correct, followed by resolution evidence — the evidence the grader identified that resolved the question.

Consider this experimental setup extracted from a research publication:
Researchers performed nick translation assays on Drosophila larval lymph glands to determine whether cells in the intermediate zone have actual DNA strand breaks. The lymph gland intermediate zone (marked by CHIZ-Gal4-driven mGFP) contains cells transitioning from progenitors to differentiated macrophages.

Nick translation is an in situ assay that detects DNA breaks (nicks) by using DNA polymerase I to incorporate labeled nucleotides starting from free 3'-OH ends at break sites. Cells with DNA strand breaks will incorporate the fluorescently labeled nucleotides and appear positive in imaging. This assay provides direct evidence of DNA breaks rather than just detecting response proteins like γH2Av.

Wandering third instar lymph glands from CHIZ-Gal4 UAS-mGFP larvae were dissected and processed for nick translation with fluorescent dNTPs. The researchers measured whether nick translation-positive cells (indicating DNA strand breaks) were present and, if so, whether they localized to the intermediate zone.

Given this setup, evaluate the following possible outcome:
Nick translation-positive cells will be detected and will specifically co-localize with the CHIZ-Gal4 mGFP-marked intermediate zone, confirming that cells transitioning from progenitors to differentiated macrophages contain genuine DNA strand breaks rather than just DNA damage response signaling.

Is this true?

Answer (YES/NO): YES